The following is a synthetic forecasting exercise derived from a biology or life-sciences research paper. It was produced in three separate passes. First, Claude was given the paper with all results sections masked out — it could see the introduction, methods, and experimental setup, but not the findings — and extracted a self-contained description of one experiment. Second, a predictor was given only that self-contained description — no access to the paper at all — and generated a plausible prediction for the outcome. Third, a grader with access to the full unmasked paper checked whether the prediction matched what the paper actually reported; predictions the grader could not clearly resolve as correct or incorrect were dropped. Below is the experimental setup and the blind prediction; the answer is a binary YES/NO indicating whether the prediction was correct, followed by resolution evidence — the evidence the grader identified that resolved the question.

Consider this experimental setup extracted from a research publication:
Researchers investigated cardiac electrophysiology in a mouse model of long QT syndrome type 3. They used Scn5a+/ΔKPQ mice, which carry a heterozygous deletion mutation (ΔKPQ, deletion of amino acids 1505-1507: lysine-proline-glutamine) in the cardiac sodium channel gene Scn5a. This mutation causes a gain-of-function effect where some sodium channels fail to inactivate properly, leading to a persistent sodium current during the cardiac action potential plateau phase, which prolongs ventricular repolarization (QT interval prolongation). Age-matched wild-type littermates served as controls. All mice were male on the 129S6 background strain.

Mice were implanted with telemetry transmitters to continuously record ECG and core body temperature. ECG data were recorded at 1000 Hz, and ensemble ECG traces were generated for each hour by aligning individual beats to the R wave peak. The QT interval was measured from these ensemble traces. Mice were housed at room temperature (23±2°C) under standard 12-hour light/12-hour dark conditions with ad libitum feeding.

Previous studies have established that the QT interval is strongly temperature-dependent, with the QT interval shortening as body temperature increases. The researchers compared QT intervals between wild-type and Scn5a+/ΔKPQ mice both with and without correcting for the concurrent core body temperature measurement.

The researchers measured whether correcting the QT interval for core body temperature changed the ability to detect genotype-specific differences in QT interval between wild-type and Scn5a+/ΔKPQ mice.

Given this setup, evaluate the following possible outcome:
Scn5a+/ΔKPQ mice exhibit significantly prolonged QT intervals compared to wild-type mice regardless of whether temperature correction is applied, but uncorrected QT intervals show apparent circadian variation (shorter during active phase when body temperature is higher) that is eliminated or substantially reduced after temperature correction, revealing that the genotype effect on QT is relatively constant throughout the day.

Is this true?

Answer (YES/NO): NO